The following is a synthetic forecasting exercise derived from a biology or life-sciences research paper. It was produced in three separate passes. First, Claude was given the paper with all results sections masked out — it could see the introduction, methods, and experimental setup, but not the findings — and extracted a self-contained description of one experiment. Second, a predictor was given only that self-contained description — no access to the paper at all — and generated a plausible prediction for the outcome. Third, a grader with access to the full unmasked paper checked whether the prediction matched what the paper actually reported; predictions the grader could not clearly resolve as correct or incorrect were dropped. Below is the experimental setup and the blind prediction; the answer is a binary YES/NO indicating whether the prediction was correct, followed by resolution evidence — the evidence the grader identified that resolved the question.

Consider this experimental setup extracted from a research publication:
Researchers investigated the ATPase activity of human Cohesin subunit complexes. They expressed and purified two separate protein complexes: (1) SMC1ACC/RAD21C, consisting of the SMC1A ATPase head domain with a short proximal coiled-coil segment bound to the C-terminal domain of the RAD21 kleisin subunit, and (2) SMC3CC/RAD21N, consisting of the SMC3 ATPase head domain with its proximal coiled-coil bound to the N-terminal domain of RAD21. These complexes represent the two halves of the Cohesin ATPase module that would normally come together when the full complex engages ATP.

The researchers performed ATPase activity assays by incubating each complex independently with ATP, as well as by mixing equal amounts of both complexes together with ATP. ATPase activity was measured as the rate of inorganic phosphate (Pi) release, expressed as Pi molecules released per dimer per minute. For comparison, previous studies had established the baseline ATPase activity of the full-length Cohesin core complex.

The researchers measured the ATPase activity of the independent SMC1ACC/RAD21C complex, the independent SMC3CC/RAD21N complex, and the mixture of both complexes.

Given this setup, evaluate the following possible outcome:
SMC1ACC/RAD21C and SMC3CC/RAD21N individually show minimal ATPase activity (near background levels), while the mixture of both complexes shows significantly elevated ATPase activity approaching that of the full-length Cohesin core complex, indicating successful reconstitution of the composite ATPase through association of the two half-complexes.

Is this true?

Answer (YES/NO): YES